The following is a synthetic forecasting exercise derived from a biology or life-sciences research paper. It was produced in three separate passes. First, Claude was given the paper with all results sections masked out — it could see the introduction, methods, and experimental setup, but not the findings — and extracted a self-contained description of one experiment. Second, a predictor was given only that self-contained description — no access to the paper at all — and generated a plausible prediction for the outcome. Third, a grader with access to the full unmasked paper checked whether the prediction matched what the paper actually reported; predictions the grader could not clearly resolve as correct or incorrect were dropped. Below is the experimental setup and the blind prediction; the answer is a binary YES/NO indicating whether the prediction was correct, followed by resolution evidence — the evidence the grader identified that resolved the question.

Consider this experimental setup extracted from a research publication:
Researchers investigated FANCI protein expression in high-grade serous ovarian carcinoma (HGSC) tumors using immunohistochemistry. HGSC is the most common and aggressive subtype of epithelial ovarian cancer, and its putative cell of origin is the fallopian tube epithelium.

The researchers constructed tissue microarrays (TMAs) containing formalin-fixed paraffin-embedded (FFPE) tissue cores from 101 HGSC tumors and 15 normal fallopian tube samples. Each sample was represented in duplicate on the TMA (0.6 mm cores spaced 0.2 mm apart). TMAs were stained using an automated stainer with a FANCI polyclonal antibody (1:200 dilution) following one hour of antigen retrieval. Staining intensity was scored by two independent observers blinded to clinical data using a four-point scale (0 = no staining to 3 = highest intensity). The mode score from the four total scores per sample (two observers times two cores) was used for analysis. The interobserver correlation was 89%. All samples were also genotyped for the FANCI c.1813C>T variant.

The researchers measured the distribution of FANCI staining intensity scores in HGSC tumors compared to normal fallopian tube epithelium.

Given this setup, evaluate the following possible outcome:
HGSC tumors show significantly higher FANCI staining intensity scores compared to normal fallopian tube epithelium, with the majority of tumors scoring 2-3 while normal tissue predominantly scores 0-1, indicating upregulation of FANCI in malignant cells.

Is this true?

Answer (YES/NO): NO